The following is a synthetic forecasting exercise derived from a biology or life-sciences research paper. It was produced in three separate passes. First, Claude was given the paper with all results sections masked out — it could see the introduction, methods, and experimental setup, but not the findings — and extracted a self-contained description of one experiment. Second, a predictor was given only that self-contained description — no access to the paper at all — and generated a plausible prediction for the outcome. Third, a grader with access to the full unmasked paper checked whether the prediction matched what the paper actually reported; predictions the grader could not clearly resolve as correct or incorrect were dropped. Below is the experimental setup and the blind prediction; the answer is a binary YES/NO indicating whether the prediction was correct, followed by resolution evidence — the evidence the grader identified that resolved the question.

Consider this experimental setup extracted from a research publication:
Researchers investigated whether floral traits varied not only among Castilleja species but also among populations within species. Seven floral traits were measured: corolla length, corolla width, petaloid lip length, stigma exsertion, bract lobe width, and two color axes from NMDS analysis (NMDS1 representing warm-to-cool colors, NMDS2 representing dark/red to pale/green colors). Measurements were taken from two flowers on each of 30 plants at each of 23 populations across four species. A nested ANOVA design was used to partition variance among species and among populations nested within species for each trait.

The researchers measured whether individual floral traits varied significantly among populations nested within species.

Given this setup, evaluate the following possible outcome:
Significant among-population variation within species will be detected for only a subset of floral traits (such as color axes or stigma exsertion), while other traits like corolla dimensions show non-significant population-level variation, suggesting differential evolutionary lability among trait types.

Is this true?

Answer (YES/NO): NO